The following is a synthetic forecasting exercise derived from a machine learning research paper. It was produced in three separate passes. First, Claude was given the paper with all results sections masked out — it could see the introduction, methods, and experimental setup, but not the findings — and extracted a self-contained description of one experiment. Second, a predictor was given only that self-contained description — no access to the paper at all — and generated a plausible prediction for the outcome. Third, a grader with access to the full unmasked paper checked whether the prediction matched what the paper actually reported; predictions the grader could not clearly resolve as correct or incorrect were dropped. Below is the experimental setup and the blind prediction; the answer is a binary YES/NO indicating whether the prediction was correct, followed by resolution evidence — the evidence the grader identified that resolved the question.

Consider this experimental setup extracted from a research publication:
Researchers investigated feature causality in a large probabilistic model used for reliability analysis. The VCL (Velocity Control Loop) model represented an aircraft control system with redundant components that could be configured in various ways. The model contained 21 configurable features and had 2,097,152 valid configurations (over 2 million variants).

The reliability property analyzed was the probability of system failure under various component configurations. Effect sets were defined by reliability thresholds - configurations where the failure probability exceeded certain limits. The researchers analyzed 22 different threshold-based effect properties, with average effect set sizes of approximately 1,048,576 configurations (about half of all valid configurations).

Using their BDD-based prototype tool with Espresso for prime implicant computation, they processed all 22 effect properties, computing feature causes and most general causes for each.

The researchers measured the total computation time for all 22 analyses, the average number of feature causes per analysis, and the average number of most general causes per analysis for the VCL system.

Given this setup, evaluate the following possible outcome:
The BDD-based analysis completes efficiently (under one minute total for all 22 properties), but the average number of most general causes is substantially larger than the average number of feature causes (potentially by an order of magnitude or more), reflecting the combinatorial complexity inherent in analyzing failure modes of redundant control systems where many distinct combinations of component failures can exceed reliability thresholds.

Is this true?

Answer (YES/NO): NO